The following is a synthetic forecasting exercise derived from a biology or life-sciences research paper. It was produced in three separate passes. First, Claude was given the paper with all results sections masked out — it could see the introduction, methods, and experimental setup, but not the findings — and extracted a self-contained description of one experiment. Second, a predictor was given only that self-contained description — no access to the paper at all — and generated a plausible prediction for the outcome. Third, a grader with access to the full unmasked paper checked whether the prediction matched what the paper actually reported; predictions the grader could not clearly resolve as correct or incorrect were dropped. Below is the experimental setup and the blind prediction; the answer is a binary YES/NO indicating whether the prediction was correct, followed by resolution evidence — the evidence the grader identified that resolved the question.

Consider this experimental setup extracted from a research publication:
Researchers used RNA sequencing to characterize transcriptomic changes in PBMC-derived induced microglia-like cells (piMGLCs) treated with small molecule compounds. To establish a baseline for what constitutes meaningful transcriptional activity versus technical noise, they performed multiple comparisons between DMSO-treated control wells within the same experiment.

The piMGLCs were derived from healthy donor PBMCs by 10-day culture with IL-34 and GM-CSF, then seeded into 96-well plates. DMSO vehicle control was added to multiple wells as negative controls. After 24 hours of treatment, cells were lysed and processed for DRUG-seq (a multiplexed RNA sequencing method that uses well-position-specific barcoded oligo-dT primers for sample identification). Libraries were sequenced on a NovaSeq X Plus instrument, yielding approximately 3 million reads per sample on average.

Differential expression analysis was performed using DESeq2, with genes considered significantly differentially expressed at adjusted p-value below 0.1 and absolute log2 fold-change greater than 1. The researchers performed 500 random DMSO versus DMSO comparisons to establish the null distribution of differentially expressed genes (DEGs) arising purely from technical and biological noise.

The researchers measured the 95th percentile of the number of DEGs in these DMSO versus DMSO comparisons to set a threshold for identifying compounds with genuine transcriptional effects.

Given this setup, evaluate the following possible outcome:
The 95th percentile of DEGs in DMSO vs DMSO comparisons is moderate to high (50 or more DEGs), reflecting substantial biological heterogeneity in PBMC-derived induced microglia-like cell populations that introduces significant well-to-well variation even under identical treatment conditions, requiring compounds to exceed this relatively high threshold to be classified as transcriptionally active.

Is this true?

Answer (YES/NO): YES